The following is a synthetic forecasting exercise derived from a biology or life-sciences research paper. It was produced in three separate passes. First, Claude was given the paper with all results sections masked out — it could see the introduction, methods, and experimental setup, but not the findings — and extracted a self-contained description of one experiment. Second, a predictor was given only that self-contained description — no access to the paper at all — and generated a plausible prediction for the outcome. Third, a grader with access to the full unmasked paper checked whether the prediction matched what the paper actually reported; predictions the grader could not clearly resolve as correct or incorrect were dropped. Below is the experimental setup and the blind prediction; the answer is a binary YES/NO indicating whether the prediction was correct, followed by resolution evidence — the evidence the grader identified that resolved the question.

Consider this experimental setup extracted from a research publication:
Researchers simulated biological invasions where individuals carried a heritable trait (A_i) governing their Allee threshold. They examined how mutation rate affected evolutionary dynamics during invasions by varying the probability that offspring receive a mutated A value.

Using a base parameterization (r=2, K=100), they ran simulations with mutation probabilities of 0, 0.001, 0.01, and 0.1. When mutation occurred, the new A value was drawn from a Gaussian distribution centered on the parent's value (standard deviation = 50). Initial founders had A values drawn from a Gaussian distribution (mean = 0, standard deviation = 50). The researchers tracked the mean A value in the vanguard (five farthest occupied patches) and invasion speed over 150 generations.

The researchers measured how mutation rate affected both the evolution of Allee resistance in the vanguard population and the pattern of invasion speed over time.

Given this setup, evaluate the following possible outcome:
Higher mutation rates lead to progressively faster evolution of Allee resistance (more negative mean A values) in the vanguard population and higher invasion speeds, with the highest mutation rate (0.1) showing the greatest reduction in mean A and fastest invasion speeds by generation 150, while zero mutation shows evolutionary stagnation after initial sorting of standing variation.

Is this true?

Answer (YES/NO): YES